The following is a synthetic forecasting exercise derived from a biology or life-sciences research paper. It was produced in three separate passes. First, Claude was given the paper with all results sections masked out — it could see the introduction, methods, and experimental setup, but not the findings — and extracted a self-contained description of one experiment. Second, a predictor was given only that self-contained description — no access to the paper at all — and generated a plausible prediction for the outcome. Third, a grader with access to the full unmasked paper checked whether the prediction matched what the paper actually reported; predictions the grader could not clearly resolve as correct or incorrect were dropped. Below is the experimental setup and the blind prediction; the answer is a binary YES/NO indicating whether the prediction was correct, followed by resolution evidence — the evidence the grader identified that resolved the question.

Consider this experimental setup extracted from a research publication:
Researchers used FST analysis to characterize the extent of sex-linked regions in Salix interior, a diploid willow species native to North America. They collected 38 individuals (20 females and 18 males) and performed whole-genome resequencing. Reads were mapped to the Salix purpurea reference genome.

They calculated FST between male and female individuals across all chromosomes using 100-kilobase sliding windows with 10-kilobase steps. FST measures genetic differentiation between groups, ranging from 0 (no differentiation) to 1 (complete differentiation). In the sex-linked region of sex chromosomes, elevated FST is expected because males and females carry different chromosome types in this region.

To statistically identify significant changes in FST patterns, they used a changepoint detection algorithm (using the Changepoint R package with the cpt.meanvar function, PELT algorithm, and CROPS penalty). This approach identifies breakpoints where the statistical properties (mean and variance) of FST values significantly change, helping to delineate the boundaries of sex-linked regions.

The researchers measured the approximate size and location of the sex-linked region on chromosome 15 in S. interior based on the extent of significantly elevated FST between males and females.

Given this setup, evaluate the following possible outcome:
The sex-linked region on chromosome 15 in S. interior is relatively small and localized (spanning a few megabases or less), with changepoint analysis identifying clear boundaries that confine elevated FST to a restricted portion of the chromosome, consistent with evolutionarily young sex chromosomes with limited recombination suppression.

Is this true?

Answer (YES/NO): YES